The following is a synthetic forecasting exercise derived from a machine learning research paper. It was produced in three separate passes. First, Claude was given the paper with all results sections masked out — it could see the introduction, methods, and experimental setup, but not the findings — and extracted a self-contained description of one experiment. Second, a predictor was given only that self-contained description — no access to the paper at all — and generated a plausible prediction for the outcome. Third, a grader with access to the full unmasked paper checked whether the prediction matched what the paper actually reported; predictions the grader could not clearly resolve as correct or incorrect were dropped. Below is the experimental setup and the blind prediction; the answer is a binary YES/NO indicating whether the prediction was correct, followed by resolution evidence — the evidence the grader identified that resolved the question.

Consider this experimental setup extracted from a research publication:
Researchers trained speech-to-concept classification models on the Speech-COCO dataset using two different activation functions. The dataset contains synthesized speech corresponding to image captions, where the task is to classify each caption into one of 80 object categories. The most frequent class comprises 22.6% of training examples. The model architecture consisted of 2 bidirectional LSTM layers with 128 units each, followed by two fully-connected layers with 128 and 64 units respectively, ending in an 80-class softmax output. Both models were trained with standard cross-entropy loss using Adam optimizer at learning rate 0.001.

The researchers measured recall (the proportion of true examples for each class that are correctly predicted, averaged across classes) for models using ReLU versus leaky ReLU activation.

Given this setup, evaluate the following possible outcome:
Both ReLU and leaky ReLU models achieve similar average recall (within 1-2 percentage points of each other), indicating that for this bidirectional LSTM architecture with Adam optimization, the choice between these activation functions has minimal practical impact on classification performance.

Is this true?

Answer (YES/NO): NO